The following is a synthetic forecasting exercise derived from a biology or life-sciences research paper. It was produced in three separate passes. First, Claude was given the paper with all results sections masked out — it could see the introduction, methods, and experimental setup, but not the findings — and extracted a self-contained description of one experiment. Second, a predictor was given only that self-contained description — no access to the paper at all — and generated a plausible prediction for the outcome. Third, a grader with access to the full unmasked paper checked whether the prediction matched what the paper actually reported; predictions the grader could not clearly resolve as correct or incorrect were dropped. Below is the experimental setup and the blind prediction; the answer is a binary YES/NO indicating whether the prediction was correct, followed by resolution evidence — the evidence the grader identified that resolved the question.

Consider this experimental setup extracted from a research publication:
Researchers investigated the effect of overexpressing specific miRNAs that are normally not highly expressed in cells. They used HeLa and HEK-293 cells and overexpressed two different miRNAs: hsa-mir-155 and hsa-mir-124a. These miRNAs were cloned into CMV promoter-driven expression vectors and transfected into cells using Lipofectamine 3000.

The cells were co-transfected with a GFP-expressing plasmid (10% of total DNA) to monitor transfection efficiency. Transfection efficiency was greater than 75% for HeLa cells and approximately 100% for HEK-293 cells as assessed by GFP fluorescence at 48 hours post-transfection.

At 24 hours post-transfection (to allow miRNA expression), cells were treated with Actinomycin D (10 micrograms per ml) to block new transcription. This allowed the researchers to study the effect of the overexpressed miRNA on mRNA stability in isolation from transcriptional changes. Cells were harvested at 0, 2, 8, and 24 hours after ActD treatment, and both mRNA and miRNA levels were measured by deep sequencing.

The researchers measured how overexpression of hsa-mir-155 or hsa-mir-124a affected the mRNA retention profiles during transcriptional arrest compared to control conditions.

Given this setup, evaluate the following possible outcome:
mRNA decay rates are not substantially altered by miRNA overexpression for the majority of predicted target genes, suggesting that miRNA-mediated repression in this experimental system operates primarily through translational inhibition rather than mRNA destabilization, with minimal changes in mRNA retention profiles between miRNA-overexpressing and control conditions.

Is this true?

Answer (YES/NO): NO